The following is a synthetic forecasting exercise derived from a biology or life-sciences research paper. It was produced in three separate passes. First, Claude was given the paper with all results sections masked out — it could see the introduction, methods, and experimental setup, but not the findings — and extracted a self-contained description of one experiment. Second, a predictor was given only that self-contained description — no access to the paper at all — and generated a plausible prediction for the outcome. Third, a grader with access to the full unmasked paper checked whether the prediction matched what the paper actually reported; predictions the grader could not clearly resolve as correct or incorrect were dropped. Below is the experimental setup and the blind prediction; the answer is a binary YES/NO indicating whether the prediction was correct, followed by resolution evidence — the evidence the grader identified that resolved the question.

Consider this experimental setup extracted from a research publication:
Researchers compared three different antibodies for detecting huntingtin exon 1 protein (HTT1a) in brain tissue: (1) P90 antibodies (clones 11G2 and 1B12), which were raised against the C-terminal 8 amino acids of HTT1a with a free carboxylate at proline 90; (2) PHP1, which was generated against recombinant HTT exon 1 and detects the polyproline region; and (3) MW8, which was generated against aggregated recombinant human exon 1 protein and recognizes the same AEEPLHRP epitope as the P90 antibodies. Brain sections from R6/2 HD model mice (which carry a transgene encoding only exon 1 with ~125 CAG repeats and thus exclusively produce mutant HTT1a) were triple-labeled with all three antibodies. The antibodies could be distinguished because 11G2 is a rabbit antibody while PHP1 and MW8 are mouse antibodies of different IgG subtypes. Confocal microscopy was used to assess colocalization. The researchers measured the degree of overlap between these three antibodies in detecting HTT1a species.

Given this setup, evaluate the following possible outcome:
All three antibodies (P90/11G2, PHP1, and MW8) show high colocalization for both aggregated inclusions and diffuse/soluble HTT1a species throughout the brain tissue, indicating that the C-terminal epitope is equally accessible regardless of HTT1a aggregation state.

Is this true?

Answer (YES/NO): NO